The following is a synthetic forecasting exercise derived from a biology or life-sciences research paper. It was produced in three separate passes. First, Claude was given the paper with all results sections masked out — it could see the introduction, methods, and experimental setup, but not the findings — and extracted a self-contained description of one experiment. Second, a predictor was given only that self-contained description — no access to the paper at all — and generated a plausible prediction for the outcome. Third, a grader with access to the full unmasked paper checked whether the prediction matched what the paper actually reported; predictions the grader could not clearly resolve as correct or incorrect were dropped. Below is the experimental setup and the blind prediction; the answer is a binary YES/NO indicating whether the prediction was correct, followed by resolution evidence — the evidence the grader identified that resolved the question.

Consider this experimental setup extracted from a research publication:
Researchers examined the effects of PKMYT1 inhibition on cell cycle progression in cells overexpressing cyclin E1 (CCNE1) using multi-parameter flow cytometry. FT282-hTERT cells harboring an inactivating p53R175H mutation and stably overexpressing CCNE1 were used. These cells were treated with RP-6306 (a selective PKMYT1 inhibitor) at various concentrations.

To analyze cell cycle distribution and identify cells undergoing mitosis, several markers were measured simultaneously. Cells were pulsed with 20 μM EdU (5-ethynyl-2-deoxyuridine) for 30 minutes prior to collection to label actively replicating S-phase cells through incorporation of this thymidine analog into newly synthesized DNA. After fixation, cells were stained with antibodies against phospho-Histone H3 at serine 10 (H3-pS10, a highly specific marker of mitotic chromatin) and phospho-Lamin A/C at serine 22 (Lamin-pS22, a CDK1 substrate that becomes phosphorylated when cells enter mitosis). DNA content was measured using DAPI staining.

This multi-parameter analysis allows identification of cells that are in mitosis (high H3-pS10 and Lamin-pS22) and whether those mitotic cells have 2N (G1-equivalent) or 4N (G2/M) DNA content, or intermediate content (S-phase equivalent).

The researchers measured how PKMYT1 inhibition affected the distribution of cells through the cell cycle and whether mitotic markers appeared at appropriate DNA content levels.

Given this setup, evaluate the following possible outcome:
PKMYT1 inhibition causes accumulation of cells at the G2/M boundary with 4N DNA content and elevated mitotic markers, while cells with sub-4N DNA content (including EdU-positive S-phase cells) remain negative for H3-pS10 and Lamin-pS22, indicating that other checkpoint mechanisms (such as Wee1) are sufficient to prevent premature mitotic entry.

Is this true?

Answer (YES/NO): NO